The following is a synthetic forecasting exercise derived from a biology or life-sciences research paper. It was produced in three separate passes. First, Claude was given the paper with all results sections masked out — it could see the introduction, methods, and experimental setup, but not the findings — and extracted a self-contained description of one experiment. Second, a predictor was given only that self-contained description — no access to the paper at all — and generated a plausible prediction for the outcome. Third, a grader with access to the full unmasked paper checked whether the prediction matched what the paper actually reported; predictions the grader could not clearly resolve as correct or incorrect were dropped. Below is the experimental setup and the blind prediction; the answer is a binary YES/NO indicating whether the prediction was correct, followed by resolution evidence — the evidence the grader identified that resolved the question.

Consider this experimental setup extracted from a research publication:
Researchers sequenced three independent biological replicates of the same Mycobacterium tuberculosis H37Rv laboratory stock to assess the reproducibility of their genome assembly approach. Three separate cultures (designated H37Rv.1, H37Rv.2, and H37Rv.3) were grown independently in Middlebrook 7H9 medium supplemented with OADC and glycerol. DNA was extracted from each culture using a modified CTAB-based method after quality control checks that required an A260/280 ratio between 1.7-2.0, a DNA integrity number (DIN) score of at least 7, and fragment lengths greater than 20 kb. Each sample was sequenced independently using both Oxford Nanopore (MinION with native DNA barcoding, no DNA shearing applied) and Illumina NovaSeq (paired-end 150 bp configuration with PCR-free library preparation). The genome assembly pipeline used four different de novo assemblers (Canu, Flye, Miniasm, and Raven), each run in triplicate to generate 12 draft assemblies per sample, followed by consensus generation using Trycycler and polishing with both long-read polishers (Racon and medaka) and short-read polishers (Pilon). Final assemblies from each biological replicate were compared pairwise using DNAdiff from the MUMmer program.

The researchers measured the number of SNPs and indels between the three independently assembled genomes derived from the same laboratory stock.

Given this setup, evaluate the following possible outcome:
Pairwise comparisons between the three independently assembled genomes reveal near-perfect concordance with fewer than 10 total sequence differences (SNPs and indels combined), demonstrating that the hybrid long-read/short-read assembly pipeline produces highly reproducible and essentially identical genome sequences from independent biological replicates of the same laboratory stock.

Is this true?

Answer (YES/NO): YES